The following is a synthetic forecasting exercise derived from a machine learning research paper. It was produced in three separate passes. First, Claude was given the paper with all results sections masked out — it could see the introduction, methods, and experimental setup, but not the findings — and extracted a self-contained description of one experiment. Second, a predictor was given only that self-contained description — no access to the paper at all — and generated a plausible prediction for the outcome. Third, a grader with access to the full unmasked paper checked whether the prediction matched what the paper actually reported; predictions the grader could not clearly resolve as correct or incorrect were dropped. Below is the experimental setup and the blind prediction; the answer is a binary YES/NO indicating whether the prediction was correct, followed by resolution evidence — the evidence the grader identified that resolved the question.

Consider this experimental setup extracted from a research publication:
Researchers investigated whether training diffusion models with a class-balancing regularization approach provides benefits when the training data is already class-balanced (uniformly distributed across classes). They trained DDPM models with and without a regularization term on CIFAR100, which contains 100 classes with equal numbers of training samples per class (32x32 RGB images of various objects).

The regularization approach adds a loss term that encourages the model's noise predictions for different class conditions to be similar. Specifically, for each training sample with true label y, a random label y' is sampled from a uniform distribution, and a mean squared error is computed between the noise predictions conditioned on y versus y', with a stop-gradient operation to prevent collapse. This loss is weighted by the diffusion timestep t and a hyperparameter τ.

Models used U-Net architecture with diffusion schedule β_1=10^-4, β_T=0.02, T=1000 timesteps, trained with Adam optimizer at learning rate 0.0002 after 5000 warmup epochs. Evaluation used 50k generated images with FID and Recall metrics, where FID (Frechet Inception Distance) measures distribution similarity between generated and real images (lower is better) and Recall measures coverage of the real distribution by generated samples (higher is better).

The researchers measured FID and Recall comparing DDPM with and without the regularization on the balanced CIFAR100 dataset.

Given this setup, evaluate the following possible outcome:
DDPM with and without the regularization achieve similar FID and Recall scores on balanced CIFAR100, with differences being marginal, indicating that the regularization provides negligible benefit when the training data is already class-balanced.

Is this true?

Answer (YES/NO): NO